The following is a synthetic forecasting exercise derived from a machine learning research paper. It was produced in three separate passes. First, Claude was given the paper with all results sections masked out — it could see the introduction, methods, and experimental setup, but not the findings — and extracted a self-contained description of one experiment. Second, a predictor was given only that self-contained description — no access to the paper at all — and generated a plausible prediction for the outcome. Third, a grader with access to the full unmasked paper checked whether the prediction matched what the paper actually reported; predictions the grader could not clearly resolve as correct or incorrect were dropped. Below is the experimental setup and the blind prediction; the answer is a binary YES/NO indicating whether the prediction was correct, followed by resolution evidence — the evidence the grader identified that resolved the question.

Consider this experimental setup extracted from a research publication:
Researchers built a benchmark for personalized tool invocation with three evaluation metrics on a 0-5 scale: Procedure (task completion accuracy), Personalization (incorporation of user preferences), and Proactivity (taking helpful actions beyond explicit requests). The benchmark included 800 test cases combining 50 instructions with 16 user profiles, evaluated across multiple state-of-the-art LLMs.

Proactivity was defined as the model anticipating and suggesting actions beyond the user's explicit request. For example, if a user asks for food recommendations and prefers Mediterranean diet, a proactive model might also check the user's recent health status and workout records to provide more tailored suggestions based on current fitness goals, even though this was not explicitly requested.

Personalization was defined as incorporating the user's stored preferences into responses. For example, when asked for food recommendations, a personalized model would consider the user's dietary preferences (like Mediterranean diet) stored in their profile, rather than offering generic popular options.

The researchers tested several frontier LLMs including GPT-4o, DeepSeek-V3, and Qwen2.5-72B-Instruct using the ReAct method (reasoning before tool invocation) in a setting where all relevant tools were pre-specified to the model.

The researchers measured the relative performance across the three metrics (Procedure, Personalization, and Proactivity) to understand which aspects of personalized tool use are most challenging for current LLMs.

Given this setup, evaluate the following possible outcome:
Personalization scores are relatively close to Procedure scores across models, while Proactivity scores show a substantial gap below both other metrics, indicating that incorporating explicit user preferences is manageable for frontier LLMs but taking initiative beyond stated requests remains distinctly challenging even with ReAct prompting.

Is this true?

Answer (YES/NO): YES